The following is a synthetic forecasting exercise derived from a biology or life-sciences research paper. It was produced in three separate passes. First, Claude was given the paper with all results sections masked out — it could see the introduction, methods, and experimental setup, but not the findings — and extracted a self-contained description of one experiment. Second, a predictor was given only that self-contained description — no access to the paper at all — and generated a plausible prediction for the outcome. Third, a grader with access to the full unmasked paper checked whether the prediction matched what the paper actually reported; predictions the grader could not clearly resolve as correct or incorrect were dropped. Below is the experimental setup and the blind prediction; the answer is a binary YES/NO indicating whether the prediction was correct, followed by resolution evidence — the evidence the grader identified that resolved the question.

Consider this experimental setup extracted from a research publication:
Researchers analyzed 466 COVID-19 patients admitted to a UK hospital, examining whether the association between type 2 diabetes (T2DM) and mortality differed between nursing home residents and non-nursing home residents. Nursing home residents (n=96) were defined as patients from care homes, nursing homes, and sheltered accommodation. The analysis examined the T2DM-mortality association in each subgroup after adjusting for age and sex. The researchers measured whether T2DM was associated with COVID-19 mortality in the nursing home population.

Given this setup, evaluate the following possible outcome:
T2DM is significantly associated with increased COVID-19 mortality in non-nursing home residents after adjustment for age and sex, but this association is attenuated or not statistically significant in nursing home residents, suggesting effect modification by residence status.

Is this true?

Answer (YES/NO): YES